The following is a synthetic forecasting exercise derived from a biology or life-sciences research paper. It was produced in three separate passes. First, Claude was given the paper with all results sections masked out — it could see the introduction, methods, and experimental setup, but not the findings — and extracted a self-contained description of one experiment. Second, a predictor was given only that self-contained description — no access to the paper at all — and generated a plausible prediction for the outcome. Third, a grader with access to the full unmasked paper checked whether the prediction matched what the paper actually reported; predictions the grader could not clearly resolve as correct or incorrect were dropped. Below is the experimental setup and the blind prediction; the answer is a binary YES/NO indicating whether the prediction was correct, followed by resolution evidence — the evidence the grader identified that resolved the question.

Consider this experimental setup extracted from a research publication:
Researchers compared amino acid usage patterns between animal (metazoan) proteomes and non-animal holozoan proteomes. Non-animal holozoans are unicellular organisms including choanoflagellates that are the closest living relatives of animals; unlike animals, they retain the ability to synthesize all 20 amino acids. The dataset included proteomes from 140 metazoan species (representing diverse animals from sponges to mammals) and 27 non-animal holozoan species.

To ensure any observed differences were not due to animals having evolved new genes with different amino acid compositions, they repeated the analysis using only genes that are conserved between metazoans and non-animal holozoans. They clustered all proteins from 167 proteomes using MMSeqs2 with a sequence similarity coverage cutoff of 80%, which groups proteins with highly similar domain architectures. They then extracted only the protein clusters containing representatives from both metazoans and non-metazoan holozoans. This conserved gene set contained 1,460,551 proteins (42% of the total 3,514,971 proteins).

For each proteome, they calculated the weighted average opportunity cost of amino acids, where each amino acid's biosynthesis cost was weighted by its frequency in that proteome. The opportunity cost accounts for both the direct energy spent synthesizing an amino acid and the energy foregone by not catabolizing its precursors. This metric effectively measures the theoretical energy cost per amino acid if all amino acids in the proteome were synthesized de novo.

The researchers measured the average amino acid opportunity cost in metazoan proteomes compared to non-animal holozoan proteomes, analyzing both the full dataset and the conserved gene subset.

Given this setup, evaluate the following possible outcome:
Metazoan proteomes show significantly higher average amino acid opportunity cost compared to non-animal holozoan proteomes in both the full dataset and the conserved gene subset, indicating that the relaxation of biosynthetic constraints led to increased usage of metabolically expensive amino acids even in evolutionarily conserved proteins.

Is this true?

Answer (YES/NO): YES